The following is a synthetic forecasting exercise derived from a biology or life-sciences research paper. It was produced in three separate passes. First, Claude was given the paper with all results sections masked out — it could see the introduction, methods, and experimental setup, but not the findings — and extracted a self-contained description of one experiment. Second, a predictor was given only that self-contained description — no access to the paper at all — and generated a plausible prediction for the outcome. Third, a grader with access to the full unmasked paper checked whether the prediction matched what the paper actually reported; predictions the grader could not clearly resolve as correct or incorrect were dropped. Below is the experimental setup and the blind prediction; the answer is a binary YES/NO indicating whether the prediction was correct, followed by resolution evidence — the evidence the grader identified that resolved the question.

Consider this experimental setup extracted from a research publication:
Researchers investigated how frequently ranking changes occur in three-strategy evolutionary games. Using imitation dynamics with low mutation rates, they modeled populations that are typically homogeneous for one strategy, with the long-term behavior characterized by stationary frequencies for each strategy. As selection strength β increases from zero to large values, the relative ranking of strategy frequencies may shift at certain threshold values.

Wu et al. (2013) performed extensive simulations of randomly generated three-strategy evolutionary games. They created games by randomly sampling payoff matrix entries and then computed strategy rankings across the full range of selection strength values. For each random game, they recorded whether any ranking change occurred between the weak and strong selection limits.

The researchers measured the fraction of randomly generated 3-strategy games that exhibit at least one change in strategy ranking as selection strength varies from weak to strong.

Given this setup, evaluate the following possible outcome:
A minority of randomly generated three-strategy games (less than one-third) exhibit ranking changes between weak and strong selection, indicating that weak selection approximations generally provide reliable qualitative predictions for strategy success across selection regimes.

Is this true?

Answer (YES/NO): NO